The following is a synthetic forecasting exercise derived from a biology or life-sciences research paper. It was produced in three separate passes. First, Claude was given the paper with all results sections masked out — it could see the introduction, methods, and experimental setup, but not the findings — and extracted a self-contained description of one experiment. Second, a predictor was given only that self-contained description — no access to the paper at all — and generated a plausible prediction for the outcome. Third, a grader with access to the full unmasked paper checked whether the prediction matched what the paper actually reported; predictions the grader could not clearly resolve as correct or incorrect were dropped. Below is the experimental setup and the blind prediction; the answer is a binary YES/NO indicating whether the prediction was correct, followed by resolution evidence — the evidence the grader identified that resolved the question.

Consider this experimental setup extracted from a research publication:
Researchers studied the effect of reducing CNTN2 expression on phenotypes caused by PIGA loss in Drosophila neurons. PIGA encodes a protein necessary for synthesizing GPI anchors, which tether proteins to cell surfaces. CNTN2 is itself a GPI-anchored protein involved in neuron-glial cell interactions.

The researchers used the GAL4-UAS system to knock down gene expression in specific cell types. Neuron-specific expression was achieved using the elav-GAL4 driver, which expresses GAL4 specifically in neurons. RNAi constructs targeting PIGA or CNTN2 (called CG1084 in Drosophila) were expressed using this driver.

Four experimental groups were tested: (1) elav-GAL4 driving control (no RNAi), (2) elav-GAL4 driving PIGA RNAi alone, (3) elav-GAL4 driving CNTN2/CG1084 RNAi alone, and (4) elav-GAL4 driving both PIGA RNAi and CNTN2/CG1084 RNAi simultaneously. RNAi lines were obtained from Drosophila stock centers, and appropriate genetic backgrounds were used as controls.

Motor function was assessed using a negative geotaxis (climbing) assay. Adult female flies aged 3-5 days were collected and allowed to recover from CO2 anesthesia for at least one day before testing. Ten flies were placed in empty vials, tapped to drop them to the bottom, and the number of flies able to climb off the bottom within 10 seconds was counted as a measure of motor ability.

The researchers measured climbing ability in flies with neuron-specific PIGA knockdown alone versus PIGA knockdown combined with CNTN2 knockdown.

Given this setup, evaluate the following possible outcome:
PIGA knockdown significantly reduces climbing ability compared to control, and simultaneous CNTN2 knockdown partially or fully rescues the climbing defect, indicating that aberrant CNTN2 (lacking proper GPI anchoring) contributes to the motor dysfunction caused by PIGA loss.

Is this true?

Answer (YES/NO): YES